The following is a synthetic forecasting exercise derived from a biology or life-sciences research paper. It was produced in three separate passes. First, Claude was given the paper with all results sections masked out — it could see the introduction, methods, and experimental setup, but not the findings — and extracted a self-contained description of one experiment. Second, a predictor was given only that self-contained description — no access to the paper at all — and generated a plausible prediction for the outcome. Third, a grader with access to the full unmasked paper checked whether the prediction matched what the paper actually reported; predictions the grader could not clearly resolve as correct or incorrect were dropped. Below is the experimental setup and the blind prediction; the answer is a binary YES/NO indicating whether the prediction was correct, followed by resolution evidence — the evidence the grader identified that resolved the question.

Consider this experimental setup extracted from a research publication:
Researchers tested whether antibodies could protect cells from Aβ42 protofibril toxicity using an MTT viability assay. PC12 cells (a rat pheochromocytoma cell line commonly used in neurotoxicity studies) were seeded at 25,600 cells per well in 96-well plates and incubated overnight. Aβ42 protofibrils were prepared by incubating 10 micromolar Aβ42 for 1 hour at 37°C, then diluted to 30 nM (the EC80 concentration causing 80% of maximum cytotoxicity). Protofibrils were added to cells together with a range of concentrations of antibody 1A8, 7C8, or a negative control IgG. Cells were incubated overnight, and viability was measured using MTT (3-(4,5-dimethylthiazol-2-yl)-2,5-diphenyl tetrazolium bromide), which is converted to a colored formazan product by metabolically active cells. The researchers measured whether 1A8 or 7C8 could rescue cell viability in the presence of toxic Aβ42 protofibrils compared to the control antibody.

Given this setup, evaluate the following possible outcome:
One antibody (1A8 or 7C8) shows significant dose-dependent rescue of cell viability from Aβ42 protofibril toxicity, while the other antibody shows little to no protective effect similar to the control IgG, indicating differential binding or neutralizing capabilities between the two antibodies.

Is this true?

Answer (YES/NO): NO